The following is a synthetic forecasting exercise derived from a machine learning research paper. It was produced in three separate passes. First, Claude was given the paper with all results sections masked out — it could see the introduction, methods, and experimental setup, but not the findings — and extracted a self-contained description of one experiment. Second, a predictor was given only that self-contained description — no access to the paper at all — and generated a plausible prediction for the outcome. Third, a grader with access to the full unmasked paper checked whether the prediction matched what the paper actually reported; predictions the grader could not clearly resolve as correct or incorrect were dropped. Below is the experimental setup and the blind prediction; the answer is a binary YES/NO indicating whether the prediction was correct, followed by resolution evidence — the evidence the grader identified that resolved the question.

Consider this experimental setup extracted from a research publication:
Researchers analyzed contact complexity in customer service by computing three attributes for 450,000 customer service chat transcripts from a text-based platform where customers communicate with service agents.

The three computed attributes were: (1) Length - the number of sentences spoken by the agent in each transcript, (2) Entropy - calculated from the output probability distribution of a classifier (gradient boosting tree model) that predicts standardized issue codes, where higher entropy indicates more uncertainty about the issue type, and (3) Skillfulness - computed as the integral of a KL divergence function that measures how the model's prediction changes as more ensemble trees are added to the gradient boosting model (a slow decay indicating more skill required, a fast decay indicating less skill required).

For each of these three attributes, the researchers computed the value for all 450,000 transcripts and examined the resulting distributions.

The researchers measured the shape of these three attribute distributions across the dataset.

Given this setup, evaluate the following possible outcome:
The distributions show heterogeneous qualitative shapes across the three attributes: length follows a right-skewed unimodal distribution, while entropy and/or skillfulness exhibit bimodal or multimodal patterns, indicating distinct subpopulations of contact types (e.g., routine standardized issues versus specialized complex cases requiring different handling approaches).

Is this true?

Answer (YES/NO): NO